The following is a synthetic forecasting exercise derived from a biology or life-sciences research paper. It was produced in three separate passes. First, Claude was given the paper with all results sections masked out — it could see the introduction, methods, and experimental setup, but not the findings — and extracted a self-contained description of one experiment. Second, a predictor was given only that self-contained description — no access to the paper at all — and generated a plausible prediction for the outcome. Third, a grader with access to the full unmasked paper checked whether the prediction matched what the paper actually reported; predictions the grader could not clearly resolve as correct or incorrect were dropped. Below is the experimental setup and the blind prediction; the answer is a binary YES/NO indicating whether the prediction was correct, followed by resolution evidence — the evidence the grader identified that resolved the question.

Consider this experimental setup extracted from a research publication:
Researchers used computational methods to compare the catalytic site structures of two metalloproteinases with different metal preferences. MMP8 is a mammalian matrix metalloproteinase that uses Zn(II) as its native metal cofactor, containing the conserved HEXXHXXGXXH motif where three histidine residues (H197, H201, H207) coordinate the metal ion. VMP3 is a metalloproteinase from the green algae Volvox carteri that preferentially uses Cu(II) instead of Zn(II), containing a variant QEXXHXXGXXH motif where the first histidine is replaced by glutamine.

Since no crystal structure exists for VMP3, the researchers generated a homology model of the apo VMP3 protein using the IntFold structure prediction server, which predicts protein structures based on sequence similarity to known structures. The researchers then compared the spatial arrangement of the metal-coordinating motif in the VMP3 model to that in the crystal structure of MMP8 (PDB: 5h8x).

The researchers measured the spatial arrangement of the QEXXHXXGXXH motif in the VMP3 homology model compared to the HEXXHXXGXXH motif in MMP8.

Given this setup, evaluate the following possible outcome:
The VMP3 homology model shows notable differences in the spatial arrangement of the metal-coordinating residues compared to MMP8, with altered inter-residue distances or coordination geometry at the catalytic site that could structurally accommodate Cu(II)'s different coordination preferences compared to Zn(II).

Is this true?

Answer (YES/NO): NO